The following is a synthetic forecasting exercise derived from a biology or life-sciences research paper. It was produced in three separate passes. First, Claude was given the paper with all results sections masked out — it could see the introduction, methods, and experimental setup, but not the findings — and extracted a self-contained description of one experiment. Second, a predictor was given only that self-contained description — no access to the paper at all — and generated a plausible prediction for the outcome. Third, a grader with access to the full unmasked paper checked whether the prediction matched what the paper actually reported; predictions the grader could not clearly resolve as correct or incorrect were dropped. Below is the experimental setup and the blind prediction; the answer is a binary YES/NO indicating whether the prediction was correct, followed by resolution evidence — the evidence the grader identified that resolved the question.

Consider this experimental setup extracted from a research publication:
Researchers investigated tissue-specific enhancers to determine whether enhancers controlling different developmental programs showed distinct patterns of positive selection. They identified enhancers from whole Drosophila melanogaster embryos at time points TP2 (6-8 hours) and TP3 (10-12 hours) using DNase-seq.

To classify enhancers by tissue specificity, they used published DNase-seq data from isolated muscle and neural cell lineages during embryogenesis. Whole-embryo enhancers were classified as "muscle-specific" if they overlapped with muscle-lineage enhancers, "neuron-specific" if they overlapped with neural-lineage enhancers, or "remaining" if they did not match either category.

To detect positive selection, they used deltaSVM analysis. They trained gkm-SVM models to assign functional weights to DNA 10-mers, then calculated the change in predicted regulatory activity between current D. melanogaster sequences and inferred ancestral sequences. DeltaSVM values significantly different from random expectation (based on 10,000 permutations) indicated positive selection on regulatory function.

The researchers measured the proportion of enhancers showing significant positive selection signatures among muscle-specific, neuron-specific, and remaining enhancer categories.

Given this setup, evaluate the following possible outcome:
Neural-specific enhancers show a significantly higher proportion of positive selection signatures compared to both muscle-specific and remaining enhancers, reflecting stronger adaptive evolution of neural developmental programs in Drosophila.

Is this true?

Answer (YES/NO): NO